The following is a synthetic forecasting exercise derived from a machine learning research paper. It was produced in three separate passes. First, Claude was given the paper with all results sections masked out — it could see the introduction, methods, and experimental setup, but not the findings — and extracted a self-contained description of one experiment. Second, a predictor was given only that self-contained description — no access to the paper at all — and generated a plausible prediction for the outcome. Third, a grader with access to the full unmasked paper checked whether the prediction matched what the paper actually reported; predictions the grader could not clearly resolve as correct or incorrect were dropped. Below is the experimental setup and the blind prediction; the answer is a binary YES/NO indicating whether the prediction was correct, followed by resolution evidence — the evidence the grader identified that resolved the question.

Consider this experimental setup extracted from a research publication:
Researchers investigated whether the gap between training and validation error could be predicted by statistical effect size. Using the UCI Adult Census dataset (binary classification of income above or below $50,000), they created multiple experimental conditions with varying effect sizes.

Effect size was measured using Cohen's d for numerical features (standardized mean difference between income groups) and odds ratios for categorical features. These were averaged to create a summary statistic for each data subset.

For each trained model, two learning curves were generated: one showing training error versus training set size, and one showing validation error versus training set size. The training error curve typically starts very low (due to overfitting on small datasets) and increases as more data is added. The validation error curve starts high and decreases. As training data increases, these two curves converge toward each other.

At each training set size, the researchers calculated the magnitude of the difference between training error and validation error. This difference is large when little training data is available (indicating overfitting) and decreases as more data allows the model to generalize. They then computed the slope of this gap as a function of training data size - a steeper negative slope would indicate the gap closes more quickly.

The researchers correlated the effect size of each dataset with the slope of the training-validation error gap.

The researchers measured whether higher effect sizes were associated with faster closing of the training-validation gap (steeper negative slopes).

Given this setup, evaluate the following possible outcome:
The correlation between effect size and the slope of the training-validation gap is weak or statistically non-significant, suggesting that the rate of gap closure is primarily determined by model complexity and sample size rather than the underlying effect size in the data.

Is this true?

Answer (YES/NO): YES